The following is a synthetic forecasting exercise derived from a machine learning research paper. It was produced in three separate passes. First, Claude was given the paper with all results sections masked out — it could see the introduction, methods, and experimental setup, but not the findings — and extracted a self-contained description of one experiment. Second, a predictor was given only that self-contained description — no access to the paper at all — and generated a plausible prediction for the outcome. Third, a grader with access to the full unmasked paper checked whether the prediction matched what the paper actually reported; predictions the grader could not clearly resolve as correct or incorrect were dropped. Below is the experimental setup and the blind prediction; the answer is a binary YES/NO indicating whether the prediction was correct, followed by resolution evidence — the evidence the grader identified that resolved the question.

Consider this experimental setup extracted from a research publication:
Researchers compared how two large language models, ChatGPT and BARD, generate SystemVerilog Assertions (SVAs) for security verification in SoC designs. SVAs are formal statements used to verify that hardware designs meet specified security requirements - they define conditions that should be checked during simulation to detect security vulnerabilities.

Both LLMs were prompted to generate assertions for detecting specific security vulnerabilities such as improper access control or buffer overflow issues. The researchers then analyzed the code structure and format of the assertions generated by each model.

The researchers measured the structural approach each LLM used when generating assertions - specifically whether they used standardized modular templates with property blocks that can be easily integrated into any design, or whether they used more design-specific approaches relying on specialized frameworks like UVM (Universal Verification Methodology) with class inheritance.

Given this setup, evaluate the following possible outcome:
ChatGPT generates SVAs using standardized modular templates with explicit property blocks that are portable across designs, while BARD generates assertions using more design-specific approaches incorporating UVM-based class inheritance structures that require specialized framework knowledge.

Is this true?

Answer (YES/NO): YES